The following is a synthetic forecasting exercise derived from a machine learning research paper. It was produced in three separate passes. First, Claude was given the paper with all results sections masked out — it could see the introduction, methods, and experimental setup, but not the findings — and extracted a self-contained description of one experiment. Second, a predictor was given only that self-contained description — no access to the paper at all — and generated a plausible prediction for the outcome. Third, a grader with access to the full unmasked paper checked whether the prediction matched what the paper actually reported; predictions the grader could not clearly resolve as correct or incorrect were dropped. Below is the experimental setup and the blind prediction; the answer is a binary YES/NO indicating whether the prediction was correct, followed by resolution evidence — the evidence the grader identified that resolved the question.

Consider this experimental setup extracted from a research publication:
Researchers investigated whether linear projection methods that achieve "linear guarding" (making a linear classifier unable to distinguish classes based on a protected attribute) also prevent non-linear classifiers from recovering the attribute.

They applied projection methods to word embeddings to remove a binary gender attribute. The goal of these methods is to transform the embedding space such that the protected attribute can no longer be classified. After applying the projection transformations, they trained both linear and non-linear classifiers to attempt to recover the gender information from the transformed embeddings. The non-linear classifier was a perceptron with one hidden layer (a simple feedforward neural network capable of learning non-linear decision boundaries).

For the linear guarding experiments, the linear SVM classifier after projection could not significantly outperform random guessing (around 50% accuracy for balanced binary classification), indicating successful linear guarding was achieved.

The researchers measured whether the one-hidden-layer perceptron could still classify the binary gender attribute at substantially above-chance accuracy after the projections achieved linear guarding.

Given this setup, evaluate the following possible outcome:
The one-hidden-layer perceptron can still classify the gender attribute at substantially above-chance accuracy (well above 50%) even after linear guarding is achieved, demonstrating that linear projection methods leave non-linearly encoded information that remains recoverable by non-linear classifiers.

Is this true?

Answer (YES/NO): YES